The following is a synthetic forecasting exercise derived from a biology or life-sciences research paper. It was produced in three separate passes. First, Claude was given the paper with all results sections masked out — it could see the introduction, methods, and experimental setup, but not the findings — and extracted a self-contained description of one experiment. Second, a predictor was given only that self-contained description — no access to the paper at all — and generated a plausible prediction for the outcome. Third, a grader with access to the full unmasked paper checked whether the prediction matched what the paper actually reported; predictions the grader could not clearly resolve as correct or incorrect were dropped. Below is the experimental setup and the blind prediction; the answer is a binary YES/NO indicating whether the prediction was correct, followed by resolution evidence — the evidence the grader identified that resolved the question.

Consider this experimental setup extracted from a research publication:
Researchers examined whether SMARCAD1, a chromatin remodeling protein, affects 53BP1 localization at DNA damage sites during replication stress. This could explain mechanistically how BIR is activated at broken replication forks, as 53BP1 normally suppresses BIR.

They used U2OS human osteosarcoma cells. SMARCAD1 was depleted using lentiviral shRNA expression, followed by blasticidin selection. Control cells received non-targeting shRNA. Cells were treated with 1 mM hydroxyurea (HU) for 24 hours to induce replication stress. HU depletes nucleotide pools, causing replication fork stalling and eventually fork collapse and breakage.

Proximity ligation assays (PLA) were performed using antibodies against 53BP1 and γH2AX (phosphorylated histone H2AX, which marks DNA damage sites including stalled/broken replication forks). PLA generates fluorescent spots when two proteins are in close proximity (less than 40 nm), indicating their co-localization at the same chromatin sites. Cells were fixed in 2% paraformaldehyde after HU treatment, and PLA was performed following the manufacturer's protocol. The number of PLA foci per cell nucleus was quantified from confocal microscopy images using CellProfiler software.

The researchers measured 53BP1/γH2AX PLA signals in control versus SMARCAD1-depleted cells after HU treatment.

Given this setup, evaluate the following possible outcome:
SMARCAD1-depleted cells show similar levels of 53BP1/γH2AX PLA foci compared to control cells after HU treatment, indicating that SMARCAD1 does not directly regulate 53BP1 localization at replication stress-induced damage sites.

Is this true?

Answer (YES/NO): NO